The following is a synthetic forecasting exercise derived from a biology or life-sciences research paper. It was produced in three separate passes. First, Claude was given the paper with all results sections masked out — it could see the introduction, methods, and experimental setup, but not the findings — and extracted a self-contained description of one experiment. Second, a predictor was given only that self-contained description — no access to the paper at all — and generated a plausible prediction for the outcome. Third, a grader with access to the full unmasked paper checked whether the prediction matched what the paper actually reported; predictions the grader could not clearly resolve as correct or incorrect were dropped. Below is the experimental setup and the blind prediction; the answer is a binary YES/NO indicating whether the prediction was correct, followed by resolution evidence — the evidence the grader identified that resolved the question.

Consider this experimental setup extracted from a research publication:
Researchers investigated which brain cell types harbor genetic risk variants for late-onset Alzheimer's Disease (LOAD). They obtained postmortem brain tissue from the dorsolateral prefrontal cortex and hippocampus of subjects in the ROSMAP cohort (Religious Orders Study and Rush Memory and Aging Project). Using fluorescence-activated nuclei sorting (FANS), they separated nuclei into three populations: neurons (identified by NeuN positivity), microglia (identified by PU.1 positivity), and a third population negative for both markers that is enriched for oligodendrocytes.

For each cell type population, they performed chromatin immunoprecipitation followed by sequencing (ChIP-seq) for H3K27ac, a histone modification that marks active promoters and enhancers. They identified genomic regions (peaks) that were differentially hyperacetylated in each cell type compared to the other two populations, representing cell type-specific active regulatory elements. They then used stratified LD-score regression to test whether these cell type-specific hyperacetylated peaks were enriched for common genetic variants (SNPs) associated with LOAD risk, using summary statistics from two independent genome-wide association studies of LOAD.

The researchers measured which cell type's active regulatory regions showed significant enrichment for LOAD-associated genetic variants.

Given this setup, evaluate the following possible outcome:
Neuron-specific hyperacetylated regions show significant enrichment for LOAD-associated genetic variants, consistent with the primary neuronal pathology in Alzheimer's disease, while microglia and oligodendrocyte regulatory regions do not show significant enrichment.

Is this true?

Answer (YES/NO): NO